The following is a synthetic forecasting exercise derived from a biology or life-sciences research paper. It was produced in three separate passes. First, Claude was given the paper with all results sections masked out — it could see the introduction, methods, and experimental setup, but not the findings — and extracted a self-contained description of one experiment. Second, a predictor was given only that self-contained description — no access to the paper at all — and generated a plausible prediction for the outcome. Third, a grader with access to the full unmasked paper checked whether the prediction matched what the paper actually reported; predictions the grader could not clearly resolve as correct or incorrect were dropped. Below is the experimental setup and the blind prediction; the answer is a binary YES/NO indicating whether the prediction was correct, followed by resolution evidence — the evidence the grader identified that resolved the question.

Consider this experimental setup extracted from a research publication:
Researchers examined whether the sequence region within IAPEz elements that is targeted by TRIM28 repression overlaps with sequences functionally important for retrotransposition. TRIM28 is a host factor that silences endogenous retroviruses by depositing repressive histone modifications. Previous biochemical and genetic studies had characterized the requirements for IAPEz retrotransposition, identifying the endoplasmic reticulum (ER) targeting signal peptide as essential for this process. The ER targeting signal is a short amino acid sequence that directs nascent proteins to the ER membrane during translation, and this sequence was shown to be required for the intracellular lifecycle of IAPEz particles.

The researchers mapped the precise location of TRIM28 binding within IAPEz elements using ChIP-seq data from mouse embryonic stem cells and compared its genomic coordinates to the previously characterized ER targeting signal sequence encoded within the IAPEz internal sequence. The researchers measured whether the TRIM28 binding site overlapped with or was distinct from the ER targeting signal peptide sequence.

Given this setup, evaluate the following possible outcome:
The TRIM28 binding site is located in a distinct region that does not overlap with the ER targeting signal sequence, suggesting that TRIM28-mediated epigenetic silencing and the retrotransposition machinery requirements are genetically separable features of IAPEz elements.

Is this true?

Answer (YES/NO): NO